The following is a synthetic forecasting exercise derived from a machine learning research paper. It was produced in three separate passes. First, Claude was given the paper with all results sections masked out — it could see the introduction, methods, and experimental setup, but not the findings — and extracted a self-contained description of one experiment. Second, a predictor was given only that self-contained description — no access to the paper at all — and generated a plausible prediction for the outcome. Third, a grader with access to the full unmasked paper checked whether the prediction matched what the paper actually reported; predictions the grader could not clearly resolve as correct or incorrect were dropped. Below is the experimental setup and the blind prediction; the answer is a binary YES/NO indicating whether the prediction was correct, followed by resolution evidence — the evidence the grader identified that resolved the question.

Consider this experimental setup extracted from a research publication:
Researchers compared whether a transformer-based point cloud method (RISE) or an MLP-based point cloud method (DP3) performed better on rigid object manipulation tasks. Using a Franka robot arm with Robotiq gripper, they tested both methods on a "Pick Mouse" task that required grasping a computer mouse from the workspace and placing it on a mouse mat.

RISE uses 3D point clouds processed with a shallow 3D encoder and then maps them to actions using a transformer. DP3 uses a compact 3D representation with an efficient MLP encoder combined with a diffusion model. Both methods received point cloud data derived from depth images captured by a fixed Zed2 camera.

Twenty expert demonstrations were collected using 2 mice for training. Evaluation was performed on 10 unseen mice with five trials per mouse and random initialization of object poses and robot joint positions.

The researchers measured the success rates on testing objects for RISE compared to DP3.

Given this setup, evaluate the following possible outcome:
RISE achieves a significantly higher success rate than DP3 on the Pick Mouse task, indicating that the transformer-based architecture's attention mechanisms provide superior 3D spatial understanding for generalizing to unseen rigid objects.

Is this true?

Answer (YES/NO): NO